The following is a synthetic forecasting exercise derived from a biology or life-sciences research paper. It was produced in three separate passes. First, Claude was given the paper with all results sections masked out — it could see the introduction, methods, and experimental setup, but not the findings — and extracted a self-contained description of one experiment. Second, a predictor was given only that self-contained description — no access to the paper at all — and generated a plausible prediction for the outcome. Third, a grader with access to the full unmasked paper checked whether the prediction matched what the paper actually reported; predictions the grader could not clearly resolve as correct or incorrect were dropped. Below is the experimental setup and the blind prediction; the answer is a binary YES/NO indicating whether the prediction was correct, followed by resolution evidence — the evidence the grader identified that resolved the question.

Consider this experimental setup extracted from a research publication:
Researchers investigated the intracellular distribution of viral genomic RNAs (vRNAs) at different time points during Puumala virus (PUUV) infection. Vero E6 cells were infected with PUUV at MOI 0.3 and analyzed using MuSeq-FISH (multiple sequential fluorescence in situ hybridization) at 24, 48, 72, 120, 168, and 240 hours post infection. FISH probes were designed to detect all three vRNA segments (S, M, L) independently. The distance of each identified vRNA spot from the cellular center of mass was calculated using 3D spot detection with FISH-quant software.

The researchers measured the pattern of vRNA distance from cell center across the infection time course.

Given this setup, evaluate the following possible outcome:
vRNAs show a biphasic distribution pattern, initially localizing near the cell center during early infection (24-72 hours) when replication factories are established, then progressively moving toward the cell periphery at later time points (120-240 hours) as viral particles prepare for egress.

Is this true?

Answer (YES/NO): NO